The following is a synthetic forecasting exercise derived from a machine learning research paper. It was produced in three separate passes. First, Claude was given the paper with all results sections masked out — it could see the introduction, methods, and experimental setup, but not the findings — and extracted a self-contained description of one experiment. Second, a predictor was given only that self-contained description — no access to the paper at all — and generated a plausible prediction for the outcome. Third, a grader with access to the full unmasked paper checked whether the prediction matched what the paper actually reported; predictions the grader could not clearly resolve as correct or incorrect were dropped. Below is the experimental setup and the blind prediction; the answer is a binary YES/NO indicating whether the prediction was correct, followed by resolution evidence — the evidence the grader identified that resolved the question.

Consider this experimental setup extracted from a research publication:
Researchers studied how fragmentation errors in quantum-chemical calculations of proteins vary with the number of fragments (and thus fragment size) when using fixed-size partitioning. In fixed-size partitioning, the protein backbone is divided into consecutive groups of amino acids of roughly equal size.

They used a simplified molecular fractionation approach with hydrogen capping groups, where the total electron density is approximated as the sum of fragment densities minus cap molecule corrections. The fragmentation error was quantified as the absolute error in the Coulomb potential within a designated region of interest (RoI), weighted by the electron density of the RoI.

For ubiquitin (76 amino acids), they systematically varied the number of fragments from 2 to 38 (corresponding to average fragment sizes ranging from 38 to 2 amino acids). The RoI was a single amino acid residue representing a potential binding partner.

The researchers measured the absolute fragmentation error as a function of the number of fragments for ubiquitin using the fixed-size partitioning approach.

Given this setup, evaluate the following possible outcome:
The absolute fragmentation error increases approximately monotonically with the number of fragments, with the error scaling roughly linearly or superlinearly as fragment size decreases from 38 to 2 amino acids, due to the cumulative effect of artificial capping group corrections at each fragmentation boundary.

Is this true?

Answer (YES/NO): NO